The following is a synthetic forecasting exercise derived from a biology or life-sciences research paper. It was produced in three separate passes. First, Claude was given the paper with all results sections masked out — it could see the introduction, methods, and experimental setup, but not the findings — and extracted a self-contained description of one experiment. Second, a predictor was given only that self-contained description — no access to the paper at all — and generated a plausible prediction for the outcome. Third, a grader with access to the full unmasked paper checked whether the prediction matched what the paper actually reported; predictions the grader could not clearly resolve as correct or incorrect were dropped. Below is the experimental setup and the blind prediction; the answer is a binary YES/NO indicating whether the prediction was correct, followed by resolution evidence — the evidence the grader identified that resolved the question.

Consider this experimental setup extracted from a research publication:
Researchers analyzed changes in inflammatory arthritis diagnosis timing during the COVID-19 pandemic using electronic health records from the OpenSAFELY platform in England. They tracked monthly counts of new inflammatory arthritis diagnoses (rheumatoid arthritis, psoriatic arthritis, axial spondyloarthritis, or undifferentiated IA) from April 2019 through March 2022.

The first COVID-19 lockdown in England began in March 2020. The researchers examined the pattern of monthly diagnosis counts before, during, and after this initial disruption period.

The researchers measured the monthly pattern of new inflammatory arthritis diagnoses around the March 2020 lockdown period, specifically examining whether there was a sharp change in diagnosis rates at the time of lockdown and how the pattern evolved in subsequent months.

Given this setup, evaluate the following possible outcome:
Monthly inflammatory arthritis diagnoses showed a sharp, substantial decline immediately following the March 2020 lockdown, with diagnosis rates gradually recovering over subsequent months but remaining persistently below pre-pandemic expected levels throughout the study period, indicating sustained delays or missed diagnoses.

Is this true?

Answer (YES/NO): NO